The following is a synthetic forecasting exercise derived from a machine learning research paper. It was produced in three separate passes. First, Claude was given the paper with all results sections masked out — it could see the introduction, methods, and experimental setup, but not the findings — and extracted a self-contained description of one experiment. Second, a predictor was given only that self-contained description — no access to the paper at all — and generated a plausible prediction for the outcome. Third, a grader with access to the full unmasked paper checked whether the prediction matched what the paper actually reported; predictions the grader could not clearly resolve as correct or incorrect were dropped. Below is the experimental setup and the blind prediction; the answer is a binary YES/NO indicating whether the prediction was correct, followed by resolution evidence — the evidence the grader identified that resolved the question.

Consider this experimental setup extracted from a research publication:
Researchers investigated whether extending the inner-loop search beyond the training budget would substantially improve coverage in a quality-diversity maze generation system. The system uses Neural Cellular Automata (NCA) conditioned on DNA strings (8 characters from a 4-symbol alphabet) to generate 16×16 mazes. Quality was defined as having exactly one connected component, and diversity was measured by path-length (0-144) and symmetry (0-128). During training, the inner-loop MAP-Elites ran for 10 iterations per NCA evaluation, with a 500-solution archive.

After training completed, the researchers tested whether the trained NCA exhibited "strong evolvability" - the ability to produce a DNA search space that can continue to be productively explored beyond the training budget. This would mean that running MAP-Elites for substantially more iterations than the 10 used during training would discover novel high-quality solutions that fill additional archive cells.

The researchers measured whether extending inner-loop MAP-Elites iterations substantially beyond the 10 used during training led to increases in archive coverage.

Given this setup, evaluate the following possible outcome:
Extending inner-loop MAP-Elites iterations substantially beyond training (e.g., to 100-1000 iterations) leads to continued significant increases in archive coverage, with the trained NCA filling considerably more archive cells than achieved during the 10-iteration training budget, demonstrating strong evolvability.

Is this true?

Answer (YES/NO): NO